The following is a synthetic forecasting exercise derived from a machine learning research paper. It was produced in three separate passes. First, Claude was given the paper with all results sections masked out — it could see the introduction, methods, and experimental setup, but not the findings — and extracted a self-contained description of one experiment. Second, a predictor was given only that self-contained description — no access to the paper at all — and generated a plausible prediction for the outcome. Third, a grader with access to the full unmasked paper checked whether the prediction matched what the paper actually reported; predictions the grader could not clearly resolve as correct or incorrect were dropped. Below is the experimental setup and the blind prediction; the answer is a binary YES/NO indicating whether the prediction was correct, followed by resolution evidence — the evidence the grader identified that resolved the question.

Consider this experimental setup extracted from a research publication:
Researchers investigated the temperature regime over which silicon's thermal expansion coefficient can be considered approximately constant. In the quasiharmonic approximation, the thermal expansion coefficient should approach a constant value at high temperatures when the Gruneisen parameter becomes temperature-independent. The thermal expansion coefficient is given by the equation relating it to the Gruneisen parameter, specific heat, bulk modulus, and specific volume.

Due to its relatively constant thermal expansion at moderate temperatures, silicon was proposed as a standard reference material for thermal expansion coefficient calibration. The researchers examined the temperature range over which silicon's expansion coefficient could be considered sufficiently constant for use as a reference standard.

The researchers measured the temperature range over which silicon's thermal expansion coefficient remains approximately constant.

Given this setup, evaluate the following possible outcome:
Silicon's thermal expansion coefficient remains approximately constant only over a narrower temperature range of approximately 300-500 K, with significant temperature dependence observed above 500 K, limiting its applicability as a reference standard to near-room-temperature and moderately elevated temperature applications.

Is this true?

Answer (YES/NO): NO